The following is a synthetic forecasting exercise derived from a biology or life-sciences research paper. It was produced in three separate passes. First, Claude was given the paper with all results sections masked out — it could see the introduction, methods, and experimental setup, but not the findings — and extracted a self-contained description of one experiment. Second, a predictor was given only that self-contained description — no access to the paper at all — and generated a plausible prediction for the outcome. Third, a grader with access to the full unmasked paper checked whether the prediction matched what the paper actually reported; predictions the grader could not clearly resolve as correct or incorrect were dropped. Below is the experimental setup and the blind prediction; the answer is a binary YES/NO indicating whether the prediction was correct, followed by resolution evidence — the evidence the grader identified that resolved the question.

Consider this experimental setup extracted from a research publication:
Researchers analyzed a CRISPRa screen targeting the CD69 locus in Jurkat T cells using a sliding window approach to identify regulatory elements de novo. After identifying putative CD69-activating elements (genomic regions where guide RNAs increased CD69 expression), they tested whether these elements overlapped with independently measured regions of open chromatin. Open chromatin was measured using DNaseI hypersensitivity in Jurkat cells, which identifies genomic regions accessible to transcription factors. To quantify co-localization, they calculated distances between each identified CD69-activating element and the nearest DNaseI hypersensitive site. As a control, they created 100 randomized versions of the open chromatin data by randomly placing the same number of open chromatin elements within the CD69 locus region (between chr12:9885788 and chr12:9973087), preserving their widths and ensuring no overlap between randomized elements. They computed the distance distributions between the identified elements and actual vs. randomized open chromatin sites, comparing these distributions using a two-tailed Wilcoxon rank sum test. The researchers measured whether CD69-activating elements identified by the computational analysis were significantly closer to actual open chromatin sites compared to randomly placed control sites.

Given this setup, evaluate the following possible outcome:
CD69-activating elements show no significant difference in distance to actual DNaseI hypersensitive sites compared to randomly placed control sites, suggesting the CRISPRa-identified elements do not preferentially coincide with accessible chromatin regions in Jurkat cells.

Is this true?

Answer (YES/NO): NO